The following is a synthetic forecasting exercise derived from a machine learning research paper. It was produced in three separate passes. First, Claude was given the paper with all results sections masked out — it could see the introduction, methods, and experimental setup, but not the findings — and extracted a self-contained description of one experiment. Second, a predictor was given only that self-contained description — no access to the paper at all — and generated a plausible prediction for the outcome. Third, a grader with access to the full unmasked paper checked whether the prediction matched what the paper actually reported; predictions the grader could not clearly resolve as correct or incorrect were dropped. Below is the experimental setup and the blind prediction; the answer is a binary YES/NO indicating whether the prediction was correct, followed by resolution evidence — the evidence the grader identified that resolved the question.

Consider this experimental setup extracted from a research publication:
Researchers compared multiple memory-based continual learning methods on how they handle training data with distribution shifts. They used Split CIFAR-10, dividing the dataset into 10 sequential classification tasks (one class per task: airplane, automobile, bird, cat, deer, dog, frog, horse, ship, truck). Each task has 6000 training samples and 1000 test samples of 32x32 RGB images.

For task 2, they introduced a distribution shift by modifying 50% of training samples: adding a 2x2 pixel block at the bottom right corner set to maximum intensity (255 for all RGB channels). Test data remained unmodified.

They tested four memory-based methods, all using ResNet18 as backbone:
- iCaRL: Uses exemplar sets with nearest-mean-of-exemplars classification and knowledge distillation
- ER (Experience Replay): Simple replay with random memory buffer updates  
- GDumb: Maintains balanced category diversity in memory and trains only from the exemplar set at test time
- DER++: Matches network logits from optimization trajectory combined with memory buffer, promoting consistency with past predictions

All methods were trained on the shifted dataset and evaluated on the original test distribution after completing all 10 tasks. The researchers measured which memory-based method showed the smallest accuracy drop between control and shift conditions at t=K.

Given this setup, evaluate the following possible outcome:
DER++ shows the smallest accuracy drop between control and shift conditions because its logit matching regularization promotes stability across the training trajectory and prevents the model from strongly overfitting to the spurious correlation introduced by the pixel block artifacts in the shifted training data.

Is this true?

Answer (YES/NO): YES